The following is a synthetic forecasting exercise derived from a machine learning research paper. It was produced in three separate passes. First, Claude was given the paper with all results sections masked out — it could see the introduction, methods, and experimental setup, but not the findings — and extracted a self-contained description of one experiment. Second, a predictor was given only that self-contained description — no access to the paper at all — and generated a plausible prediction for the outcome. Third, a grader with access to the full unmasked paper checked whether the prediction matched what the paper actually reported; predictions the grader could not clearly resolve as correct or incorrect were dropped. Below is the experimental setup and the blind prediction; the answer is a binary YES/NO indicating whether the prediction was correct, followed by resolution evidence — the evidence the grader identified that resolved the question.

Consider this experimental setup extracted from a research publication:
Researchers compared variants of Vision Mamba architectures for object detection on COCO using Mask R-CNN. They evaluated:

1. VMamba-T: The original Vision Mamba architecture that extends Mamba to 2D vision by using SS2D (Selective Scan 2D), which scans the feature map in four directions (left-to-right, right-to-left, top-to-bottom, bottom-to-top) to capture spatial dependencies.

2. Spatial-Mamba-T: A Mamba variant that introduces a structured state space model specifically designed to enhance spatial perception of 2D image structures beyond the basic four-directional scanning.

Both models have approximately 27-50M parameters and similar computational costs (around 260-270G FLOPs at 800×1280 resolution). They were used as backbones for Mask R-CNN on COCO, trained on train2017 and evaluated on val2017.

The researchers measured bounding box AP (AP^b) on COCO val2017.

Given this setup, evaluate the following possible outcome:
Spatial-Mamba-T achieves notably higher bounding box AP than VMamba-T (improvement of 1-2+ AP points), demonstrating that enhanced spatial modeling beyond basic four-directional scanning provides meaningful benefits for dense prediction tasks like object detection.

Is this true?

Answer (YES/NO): NO